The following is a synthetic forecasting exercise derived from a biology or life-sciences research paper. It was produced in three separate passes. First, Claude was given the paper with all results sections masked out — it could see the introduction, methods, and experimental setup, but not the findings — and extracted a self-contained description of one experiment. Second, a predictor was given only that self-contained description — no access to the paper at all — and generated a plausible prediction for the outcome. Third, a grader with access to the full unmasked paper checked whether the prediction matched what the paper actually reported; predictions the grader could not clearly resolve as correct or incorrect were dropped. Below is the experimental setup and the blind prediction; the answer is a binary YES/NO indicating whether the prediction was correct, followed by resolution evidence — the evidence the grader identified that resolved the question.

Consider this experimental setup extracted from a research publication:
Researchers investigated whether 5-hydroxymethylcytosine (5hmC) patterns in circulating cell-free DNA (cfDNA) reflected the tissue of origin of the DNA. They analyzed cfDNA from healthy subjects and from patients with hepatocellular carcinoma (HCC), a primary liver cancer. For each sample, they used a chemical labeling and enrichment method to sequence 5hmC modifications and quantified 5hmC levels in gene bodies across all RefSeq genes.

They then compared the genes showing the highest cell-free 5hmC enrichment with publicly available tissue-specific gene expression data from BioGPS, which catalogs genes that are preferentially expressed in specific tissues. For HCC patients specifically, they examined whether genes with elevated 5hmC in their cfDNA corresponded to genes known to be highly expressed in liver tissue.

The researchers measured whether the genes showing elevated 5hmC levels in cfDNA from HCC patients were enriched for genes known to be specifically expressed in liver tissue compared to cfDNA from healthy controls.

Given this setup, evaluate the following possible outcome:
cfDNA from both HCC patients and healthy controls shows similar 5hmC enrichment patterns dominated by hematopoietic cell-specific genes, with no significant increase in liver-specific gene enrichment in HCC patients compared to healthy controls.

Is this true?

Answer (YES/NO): NO